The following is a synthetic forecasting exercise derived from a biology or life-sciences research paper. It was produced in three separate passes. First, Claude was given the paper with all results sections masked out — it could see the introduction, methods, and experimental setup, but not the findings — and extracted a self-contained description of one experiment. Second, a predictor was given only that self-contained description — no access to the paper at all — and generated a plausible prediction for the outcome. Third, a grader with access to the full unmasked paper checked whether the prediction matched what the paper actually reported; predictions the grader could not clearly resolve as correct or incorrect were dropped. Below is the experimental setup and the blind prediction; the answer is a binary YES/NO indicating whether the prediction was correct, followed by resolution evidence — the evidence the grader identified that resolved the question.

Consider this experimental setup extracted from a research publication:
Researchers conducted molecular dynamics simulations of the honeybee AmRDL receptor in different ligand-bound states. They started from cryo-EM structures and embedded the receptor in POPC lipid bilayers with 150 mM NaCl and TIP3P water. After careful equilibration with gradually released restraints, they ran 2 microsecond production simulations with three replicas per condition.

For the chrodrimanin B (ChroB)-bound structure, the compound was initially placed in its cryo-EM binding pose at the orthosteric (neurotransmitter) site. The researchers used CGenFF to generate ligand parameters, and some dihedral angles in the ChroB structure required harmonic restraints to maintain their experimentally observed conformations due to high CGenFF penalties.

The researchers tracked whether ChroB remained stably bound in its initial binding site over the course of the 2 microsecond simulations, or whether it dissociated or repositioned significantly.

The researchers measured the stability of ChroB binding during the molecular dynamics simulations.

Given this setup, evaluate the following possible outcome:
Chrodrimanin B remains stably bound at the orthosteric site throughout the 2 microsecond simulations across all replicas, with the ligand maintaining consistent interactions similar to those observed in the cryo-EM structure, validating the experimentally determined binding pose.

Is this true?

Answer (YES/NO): NO